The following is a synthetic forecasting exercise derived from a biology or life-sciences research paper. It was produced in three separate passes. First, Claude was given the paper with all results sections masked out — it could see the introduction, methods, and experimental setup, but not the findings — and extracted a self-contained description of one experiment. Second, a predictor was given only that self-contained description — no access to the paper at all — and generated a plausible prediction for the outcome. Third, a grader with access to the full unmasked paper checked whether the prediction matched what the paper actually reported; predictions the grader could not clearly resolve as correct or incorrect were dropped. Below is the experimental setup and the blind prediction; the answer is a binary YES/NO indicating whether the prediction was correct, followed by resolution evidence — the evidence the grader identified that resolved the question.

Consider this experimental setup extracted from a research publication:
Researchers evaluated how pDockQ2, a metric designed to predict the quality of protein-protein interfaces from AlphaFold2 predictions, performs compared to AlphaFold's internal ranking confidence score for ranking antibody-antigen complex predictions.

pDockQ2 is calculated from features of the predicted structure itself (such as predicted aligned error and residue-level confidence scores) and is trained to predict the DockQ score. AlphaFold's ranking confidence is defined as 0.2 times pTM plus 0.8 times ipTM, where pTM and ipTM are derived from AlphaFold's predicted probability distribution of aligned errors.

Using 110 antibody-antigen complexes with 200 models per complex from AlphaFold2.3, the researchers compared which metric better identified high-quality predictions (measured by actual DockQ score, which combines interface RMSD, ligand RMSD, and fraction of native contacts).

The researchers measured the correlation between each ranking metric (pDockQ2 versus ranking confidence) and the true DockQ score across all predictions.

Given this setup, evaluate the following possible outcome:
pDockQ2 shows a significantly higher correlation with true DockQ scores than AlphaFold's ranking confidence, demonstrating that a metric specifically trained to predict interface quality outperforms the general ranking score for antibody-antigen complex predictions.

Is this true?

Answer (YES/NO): NO